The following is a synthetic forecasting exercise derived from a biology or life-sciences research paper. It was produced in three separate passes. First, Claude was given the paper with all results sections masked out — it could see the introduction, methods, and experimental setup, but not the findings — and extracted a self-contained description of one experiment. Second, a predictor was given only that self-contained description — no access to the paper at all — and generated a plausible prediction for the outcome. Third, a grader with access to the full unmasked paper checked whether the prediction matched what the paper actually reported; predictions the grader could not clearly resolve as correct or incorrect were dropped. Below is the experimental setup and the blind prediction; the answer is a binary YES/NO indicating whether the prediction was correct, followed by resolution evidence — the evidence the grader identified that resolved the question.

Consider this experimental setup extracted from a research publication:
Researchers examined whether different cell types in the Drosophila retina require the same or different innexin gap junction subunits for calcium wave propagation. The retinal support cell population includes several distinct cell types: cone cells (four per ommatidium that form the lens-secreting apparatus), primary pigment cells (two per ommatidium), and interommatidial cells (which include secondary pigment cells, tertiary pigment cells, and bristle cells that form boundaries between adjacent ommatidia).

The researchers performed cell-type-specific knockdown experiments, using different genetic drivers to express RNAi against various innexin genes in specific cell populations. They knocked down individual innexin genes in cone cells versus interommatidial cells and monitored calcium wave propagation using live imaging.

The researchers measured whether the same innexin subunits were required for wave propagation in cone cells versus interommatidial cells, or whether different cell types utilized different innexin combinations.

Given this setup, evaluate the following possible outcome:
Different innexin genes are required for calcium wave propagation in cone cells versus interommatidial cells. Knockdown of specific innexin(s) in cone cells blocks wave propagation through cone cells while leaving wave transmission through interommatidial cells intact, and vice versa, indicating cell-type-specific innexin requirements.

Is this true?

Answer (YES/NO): YES